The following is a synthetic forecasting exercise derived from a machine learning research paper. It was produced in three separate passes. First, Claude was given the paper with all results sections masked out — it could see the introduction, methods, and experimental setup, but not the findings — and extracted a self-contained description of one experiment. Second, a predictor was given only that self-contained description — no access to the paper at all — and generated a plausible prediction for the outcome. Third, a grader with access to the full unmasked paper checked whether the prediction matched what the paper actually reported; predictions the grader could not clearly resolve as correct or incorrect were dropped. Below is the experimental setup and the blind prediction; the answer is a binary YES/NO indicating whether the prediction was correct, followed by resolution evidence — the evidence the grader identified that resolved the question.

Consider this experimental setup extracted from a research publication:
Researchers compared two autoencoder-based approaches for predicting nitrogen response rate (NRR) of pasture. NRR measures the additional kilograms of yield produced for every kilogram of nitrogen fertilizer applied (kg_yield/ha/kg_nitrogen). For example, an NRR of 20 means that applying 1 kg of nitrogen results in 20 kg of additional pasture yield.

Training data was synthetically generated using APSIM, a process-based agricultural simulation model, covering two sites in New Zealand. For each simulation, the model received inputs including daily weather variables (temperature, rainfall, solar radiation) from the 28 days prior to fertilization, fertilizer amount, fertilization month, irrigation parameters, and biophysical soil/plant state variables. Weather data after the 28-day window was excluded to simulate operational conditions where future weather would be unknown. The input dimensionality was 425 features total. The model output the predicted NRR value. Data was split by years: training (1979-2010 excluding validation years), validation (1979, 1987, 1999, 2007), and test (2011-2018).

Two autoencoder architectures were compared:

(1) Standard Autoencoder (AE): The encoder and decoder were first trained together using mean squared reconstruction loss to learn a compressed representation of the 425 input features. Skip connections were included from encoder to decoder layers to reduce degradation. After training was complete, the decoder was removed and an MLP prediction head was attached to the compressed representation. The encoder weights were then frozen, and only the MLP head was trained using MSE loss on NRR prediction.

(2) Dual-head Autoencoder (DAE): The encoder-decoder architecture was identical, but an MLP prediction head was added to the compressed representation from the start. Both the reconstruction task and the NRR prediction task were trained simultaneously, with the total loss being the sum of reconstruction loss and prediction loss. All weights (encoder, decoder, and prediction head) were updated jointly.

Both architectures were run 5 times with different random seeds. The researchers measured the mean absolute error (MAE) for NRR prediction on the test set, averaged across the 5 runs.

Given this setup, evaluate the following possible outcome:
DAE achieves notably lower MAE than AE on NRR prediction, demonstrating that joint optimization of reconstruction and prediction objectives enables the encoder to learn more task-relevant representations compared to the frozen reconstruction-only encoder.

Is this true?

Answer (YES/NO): YES